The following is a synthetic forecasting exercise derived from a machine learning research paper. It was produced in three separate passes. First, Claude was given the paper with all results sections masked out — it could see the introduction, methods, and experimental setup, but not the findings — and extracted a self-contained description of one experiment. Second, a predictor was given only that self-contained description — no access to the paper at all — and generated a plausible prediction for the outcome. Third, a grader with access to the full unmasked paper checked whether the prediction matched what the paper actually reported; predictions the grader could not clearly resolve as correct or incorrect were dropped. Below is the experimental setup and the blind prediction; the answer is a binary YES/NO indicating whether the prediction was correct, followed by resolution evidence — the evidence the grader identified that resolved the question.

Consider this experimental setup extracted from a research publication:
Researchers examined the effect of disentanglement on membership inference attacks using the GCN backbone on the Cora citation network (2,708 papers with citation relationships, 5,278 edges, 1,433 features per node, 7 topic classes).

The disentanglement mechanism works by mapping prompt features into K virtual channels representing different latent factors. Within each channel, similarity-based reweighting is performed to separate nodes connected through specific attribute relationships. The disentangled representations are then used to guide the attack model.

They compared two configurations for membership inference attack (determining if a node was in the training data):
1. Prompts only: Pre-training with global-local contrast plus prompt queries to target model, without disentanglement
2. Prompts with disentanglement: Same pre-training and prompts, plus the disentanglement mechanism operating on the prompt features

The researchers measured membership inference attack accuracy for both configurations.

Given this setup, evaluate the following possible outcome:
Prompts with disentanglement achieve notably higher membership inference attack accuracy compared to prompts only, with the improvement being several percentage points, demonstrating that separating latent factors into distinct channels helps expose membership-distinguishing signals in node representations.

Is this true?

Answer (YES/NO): NO